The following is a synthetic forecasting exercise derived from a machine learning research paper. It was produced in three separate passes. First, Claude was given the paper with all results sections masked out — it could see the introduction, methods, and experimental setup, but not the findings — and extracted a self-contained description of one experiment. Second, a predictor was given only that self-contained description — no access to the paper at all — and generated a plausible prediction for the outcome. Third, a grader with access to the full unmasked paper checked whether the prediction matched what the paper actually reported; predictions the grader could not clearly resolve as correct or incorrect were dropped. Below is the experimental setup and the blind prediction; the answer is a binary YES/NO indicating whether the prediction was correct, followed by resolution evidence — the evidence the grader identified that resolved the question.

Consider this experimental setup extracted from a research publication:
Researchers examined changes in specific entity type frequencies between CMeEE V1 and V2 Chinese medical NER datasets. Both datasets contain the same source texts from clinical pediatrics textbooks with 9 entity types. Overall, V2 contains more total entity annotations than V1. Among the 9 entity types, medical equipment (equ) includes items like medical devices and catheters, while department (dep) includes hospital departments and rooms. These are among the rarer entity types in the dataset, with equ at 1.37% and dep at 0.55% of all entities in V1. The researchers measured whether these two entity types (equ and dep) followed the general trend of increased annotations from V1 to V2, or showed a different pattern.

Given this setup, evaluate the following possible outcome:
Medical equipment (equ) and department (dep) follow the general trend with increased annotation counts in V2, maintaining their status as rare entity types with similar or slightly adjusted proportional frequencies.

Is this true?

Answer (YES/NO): NO